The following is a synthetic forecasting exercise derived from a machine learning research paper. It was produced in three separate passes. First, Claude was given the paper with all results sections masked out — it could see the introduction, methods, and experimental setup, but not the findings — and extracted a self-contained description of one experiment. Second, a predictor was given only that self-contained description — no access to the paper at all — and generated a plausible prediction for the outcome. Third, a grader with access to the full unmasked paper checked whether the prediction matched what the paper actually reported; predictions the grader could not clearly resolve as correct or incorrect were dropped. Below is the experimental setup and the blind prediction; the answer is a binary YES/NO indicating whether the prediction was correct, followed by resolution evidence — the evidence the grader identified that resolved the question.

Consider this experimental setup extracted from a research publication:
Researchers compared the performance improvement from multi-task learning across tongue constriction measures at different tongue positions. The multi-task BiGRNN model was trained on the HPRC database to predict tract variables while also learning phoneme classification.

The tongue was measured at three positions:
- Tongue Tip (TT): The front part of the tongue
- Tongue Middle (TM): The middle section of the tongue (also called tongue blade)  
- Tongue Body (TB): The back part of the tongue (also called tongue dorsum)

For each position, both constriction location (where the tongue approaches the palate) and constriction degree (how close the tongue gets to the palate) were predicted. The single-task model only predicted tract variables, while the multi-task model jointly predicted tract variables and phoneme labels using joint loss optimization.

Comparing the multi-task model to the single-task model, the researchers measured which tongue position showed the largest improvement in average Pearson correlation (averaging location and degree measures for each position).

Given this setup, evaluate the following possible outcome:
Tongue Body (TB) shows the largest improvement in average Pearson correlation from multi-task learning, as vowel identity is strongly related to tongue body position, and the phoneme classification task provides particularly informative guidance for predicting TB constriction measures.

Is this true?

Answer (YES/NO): YES